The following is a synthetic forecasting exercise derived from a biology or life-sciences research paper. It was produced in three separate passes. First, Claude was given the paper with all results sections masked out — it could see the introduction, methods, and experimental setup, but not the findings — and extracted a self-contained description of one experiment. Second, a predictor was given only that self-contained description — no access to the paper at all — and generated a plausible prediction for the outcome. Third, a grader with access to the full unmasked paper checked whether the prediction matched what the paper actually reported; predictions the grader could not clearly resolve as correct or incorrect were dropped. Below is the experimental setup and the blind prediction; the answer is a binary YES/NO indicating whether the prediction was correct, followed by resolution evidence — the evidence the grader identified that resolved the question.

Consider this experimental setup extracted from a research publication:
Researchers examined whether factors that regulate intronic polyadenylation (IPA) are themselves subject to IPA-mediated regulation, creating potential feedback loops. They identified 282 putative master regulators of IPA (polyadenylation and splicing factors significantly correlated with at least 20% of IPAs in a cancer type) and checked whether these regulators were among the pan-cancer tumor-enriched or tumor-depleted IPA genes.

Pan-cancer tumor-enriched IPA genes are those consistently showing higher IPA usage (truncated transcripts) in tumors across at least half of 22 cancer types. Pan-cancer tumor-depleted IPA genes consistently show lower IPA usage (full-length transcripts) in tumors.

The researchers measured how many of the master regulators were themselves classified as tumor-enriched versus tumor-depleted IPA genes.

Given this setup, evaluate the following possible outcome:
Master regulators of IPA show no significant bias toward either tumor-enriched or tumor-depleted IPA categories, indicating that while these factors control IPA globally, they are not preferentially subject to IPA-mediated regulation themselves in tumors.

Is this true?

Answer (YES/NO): NO